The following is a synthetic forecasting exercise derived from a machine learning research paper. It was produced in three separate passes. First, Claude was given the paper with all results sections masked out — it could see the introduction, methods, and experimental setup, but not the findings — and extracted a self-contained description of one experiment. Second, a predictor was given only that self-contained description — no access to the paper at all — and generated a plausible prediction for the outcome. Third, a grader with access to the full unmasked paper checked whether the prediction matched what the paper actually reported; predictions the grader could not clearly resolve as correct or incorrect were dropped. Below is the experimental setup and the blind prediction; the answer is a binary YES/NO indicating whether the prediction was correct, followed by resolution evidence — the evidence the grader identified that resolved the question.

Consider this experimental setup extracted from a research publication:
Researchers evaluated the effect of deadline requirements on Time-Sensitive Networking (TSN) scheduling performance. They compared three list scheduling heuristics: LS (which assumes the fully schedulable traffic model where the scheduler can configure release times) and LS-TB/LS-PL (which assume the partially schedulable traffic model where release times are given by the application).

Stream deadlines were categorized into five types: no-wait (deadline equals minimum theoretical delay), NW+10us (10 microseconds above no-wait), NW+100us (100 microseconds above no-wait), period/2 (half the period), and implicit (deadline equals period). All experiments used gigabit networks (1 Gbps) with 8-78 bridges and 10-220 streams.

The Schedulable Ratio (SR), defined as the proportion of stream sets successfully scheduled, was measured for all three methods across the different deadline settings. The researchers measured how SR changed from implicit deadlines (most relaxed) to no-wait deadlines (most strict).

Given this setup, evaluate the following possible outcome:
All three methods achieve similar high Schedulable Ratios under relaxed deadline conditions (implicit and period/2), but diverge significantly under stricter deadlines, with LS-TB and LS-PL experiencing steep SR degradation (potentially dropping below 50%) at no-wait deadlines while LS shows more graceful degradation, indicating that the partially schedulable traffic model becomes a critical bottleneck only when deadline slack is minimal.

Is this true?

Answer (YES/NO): NO